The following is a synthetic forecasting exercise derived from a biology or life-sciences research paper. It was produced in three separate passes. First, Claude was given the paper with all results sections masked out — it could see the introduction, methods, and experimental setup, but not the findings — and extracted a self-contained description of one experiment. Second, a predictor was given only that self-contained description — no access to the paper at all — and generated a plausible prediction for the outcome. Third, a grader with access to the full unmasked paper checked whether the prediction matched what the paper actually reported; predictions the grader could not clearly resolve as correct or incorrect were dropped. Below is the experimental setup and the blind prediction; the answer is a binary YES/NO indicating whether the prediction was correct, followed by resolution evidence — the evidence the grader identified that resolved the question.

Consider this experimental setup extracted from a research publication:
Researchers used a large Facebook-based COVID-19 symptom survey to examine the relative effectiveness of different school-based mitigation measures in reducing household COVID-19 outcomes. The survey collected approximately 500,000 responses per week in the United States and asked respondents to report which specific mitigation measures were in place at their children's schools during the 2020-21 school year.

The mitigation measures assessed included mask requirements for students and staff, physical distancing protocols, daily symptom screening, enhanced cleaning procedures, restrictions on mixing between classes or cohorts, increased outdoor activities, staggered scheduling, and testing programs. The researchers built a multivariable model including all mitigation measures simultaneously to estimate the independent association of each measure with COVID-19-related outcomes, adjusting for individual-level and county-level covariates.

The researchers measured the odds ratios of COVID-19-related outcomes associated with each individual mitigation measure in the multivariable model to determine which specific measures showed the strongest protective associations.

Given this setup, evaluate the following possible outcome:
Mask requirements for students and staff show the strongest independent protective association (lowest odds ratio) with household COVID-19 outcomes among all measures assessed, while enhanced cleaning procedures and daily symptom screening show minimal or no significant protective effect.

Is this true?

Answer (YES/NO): NO